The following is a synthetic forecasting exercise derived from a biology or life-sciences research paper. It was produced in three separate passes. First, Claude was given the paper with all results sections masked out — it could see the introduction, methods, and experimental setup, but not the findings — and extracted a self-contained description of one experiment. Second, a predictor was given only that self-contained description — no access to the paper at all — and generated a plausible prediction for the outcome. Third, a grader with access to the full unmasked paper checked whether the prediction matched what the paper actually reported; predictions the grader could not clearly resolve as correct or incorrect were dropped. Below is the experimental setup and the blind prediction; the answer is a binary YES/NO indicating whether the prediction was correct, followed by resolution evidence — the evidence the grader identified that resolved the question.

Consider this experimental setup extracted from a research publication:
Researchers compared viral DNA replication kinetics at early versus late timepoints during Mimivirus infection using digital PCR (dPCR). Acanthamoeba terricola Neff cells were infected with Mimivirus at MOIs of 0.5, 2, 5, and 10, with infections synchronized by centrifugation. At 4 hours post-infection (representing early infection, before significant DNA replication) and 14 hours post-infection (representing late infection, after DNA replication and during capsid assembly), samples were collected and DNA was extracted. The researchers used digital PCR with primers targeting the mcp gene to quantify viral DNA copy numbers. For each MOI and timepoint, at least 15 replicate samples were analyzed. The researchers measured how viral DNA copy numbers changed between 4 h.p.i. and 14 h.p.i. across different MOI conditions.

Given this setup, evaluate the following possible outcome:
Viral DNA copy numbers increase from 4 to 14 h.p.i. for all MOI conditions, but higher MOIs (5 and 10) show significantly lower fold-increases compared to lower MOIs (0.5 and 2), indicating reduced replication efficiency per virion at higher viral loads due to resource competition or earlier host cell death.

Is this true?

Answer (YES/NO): YES